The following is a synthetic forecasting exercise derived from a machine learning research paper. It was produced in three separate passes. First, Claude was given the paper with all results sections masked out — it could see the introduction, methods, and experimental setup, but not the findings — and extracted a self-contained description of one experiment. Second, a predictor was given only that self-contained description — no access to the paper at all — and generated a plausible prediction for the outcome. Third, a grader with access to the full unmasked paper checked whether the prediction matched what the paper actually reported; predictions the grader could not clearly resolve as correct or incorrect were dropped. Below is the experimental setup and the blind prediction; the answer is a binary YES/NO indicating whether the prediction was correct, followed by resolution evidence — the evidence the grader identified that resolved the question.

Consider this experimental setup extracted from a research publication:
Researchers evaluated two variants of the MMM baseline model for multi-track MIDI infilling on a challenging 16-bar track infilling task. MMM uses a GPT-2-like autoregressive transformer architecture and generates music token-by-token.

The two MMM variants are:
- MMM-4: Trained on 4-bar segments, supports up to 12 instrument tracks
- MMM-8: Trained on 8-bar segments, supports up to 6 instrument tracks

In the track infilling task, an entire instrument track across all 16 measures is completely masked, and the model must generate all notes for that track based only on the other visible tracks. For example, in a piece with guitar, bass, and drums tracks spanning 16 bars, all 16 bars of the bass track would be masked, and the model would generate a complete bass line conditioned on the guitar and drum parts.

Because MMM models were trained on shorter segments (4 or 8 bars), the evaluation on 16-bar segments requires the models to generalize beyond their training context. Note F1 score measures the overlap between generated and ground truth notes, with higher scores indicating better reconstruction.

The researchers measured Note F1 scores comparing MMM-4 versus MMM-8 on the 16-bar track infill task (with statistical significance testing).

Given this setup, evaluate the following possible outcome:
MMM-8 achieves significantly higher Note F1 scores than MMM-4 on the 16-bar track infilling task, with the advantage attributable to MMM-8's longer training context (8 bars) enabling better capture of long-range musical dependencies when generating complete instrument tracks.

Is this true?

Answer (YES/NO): NO